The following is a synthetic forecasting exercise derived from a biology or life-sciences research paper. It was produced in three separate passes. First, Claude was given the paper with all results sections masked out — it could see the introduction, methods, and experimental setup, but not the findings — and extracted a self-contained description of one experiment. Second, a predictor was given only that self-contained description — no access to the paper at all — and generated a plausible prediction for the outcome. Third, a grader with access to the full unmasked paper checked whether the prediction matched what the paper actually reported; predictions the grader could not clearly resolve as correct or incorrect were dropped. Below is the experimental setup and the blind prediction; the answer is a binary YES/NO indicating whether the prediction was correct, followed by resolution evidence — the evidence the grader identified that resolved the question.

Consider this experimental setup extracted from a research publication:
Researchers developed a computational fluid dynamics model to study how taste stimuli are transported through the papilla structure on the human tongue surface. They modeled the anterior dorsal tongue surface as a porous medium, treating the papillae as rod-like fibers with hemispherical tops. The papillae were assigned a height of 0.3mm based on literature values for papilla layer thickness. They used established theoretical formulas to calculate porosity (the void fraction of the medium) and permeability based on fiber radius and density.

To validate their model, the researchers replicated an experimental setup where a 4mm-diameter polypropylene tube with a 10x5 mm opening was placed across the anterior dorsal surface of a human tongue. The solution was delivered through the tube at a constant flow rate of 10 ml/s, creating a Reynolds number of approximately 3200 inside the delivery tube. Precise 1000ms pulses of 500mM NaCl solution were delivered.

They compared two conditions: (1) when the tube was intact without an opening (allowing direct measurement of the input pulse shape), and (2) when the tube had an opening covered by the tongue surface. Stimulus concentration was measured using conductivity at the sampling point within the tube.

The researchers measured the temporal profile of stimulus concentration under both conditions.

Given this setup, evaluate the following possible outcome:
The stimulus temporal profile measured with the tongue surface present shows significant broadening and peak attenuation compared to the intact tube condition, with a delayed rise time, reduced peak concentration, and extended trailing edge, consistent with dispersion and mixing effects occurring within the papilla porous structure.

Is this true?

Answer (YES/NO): NO